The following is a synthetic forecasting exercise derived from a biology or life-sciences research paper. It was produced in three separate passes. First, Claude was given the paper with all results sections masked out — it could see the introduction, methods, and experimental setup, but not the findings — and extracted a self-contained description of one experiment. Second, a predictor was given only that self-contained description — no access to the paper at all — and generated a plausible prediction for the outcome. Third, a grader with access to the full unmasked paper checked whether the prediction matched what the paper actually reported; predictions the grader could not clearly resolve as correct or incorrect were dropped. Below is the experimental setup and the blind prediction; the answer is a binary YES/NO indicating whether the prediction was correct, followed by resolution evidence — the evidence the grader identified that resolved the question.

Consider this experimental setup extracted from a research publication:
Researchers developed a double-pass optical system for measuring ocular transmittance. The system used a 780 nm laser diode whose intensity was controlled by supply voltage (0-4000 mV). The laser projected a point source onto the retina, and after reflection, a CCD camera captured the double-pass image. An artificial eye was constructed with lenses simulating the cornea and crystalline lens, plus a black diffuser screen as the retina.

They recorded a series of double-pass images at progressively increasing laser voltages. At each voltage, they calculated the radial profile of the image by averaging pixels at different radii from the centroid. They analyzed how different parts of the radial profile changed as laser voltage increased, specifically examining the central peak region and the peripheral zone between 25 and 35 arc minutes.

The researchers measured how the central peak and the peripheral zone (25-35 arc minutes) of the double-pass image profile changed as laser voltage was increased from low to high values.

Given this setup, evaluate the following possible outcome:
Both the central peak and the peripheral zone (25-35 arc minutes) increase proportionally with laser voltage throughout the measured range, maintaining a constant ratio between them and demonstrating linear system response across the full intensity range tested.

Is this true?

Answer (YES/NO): NO